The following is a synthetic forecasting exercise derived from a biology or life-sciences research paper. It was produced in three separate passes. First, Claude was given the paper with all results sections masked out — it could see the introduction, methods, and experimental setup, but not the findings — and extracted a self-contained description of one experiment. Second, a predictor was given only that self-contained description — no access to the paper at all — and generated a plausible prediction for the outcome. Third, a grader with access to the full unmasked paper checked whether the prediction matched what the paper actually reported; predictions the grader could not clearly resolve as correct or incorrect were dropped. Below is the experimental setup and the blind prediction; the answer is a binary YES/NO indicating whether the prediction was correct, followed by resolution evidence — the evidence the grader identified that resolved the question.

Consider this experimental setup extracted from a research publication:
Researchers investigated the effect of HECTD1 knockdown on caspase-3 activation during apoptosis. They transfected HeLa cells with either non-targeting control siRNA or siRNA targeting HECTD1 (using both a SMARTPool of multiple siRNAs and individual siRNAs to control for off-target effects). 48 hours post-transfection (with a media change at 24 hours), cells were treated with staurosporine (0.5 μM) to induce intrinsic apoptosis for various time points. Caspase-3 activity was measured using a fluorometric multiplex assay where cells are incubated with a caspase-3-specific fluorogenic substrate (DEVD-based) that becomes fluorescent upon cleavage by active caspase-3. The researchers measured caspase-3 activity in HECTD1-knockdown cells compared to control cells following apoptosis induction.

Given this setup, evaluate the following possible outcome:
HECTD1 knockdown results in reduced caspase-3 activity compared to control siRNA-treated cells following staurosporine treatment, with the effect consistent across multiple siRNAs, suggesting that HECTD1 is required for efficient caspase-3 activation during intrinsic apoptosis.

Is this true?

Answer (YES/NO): YES